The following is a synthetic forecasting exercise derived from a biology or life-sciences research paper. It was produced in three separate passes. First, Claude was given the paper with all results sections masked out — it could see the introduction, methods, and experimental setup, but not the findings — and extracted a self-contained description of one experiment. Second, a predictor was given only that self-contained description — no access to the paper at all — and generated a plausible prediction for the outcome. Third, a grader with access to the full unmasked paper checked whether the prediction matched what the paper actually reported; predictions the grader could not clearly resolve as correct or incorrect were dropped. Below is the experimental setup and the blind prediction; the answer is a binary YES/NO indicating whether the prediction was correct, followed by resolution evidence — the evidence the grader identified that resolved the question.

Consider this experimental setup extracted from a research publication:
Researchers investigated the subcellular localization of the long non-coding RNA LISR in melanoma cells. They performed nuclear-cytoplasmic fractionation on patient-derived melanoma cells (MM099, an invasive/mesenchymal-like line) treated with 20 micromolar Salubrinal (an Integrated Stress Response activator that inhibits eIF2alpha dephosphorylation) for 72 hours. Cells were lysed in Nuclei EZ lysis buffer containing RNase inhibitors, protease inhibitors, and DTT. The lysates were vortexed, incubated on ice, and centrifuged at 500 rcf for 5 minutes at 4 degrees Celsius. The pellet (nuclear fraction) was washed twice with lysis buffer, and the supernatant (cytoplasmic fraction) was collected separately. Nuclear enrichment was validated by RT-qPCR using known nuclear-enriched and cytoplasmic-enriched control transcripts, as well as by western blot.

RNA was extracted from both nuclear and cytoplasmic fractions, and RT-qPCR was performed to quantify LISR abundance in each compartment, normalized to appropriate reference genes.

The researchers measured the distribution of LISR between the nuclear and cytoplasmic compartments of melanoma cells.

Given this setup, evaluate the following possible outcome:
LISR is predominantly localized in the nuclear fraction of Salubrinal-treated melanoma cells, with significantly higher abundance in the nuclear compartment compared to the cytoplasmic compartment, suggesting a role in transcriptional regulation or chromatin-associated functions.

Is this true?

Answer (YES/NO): NO